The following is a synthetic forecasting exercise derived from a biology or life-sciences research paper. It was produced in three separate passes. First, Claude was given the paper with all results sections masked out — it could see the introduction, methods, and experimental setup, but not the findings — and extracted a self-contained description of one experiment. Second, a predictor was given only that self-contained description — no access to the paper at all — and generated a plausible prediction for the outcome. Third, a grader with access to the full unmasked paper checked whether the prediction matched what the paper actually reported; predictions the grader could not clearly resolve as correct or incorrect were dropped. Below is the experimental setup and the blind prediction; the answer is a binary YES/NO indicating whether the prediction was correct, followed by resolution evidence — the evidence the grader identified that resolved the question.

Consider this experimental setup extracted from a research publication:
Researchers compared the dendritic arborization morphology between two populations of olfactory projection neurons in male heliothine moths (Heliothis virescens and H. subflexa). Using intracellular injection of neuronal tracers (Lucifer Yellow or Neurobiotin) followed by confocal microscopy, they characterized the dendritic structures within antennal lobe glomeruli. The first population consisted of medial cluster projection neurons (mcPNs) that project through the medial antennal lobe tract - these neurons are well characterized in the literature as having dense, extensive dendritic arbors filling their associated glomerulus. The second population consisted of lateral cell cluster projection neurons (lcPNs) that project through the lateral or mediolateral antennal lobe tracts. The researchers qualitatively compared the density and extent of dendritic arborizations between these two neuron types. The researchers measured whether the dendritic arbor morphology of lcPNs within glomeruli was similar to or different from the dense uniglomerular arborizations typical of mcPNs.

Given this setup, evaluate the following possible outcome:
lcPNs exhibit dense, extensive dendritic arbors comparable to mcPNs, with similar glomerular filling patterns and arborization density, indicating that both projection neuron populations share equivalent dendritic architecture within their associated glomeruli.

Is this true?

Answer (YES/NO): NO